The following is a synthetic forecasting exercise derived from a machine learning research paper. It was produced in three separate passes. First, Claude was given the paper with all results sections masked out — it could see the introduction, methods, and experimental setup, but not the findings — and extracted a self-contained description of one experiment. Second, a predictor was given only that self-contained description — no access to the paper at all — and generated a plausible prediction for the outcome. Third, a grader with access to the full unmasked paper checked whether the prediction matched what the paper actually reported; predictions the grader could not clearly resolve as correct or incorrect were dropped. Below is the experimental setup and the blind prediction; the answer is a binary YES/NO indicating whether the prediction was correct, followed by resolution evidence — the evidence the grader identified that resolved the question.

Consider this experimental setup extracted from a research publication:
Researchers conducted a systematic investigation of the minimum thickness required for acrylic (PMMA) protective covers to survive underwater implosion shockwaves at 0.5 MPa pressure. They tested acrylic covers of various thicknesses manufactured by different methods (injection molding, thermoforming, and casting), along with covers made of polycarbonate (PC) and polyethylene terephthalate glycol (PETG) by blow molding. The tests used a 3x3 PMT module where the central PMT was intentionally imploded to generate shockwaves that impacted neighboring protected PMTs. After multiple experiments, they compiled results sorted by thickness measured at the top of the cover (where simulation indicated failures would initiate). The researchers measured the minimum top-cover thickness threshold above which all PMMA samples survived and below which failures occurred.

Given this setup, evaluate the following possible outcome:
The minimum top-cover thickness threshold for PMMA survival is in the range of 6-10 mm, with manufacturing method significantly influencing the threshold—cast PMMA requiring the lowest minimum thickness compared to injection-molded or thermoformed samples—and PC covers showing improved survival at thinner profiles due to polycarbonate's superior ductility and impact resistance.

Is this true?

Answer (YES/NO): NO